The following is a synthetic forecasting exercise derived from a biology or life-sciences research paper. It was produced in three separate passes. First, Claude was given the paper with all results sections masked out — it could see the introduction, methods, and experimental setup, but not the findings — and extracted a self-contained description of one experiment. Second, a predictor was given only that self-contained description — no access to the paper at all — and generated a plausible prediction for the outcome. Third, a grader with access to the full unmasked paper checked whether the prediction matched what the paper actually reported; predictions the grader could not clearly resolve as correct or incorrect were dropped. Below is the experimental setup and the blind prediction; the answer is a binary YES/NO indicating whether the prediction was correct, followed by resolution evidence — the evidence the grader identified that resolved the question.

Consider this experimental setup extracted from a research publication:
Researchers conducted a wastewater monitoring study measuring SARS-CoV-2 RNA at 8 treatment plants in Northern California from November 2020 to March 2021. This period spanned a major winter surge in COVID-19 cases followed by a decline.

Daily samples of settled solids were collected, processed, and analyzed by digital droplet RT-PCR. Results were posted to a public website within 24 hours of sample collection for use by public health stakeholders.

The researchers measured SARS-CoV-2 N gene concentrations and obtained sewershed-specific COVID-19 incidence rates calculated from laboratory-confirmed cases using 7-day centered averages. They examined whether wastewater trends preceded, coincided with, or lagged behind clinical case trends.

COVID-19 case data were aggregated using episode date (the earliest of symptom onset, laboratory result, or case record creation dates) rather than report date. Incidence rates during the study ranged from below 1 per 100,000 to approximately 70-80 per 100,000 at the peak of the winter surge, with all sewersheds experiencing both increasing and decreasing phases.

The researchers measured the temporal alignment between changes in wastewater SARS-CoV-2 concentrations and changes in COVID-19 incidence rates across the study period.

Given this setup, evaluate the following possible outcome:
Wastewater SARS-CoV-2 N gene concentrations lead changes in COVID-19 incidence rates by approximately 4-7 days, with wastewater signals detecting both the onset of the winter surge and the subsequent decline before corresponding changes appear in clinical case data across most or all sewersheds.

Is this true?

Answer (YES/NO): NO